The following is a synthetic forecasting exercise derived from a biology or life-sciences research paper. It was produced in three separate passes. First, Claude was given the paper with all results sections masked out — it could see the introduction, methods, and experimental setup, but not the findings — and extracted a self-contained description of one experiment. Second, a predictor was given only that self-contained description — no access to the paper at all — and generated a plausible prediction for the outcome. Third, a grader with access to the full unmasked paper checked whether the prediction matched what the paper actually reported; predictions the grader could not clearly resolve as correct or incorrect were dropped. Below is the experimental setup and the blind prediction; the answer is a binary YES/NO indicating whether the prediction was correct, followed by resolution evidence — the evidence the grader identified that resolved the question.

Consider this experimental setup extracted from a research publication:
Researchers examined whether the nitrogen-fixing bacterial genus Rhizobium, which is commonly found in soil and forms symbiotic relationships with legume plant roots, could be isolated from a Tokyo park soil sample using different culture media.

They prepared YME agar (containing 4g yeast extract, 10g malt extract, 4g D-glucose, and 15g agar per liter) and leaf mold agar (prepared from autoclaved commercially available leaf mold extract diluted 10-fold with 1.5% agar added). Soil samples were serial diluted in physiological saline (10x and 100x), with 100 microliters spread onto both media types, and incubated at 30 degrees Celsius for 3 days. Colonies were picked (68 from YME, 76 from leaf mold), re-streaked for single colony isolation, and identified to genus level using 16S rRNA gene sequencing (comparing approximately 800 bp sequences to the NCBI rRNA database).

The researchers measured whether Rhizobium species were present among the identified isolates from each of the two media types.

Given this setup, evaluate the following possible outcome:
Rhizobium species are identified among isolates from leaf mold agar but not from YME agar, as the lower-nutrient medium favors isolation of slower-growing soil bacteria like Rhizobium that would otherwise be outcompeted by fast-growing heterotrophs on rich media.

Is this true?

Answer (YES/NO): YES